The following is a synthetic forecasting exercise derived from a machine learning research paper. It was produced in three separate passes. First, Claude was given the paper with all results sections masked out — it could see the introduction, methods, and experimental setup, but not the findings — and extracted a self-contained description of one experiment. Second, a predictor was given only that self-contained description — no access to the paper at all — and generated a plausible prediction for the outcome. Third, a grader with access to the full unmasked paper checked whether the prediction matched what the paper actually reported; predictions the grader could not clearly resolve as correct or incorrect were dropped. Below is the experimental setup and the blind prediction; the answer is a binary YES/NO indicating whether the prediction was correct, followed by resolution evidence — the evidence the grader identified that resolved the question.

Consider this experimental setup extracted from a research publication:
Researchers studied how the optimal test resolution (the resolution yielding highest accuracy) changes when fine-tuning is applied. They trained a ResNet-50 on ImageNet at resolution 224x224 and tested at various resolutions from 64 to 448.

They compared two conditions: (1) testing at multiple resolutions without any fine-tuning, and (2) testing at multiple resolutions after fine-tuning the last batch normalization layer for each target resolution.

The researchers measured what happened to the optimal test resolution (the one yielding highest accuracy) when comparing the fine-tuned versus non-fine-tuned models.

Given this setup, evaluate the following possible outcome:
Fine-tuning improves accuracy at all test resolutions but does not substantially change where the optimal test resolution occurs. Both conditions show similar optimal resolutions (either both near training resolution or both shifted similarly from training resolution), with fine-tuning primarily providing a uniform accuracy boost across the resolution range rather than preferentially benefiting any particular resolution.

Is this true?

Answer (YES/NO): NO